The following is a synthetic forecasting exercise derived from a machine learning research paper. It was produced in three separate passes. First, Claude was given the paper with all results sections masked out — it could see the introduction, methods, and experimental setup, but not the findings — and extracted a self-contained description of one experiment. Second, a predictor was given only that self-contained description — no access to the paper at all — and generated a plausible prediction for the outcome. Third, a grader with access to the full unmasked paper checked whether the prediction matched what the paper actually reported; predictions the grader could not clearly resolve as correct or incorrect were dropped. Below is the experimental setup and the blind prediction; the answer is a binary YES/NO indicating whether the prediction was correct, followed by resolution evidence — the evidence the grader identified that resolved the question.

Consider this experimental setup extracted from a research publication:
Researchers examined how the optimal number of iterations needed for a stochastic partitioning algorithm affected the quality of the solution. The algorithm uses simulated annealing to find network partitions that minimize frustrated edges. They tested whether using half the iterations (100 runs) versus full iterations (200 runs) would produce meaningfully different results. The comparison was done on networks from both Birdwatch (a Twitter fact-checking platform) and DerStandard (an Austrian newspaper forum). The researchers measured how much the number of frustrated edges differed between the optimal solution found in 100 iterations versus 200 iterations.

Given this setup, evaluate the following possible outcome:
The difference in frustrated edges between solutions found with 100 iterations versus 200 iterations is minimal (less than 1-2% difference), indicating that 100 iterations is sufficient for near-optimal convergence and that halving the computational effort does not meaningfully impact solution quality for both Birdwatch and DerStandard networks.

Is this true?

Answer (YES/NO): YES